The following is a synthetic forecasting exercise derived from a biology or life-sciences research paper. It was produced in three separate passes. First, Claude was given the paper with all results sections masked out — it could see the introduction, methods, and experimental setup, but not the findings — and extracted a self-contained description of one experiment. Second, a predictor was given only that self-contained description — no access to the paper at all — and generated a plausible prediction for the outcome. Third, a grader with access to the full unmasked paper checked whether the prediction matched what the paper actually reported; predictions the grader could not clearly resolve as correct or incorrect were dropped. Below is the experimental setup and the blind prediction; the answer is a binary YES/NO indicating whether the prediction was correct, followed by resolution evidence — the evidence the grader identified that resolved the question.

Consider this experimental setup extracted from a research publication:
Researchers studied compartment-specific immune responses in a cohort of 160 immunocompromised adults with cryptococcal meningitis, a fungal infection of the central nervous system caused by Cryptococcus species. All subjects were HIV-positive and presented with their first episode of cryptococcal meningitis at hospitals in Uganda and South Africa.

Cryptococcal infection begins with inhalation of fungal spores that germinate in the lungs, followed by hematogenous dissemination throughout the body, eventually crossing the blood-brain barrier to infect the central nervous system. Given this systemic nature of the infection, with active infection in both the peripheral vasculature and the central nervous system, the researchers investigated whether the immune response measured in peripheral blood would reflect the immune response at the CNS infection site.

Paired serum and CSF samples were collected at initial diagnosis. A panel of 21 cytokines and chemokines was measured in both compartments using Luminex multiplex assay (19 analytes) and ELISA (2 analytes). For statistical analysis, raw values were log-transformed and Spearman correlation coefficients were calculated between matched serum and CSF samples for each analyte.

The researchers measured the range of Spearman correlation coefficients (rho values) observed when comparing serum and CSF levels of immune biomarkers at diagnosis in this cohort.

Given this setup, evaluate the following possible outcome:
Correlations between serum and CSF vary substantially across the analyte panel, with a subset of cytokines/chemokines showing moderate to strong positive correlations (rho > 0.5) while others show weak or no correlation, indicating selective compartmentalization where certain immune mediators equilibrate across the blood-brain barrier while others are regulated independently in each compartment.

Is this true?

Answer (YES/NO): NO